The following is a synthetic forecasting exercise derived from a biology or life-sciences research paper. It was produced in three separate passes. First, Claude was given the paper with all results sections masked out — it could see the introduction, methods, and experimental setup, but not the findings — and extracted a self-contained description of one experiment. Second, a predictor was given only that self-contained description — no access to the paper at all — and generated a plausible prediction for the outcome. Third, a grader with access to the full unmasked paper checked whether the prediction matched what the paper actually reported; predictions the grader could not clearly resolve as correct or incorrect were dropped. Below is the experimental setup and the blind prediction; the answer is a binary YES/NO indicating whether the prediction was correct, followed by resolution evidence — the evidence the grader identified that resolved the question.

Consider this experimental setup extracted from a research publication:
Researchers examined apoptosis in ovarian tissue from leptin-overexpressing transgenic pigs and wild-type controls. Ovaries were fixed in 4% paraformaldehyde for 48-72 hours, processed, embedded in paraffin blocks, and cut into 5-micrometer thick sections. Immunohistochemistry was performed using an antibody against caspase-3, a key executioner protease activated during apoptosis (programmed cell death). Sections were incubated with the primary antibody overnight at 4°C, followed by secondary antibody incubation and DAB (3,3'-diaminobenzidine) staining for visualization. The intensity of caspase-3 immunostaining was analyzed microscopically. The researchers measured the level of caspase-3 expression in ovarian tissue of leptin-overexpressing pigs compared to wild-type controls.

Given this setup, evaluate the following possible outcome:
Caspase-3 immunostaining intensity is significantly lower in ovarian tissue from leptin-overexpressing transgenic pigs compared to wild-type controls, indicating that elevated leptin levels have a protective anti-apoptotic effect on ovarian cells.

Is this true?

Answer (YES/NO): NO